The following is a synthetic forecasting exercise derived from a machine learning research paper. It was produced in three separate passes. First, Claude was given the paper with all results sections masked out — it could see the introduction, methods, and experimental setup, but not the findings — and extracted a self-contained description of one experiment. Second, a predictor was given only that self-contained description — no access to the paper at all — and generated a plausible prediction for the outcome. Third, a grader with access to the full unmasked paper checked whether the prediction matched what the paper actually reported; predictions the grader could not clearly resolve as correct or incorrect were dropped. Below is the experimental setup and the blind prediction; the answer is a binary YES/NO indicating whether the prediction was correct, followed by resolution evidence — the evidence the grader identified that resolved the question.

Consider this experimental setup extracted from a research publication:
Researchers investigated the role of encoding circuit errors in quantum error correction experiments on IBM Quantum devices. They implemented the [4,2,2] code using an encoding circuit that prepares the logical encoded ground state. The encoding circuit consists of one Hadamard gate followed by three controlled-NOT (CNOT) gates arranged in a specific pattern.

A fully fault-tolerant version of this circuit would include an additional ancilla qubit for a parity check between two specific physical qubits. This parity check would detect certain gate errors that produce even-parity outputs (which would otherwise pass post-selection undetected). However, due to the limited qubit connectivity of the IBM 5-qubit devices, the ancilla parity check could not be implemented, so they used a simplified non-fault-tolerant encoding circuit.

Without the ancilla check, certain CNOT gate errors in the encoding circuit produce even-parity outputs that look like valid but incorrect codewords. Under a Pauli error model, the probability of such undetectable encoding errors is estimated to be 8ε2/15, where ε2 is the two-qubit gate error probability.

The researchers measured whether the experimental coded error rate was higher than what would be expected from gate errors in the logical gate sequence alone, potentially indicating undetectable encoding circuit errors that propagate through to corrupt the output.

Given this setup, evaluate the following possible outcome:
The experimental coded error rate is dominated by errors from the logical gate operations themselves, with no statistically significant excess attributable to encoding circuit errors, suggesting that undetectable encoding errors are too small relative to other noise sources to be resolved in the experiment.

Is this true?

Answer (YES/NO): NO